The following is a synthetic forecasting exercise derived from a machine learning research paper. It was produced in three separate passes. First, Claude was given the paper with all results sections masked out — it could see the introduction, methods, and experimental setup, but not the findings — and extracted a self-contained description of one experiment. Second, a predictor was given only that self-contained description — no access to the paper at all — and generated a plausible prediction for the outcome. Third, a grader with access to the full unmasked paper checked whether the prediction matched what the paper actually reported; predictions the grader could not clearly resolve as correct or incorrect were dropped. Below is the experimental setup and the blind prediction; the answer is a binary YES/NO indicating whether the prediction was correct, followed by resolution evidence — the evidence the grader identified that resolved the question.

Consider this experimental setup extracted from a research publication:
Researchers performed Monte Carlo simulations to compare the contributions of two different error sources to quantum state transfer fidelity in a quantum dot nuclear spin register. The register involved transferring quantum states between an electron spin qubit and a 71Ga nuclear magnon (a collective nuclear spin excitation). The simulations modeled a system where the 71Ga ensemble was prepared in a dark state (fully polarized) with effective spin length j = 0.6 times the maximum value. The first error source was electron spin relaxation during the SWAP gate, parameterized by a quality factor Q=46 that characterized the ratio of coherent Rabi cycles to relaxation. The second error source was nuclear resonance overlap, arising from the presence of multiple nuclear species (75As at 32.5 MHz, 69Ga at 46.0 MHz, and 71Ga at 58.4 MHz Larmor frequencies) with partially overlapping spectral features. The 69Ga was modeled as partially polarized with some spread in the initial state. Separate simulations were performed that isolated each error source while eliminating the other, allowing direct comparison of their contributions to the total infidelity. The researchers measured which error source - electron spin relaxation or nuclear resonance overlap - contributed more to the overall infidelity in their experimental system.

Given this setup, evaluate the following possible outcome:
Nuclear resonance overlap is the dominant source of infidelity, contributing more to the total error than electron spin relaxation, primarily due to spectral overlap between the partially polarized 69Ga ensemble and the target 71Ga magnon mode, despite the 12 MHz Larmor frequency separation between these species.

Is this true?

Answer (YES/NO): YES